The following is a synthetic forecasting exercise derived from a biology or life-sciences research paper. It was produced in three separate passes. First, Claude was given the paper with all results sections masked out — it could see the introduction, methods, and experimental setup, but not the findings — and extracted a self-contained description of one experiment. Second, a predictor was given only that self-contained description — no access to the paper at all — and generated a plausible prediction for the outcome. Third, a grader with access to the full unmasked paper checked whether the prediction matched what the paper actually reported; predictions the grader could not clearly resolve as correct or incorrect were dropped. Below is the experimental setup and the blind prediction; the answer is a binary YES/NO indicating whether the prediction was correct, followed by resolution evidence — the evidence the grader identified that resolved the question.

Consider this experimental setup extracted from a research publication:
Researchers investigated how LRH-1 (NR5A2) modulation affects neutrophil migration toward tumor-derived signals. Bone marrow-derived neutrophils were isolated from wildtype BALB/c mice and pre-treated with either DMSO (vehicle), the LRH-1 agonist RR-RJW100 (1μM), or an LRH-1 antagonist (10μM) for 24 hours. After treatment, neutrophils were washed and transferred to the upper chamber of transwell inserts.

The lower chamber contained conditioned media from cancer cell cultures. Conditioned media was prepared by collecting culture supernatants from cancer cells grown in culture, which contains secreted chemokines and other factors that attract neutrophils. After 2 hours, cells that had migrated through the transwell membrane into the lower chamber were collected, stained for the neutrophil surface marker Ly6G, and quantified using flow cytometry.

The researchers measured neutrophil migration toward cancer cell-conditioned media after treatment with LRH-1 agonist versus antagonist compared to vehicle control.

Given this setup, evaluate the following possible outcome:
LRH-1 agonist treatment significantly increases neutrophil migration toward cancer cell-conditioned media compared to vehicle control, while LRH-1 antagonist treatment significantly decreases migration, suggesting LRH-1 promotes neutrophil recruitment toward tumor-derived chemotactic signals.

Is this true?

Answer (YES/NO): NO